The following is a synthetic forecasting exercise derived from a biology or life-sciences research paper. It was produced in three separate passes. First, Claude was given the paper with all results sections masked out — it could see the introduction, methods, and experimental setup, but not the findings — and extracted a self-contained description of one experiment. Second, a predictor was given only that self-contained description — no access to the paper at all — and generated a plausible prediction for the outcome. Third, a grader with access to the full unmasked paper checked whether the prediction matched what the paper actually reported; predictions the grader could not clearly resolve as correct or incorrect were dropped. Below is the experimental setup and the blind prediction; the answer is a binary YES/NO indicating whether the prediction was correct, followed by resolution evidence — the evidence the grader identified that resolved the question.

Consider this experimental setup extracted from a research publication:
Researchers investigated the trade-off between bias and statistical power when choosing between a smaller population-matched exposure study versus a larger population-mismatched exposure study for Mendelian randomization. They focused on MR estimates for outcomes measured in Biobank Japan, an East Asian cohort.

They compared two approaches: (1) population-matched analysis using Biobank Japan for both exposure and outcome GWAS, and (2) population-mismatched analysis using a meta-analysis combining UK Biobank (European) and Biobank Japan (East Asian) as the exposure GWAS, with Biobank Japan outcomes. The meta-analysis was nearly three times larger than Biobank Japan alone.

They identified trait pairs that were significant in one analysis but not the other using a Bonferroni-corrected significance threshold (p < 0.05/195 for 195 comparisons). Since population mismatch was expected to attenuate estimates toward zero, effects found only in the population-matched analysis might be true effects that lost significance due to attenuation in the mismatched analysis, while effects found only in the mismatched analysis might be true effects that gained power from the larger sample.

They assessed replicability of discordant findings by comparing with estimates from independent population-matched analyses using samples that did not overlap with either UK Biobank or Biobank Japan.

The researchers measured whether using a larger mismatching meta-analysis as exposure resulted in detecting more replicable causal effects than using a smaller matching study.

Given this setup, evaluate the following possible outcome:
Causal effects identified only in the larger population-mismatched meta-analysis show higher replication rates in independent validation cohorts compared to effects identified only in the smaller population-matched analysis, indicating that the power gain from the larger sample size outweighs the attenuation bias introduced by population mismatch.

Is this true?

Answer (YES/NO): NO